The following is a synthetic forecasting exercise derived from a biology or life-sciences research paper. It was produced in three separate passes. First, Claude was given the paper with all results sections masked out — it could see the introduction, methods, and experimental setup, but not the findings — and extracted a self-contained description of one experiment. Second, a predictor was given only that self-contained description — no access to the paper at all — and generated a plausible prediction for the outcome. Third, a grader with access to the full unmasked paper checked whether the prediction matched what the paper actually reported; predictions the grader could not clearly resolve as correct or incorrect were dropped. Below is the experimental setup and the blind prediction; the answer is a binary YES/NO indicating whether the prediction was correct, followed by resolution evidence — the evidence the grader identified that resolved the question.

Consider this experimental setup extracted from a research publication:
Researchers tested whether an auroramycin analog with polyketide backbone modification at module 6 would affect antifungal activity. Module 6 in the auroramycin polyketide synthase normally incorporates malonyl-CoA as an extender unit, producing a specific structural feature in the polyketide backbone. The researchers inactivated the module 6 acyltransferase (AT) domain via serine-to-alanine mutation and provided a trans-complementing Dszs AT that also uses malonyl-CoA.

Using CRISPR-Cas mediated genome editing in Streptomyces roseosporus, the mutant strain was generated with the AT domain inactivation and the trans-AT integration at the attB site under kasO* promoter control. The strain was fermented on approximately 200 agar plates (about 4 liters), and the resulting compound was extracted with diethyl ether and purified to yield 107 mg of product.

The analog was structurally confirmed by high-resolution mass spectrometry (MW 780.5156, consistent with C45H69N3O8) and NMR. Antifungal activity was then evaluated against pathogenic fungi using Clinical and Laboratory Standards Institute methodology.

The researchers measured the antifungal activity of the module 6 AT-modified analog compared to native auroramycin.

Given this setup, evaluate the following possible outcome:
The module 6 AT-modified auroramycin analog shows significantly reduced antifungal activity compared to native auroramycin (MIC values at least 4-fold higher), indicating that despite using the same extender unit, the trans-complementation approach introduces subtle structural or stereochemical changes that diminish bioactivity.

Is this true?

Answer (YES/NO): NO